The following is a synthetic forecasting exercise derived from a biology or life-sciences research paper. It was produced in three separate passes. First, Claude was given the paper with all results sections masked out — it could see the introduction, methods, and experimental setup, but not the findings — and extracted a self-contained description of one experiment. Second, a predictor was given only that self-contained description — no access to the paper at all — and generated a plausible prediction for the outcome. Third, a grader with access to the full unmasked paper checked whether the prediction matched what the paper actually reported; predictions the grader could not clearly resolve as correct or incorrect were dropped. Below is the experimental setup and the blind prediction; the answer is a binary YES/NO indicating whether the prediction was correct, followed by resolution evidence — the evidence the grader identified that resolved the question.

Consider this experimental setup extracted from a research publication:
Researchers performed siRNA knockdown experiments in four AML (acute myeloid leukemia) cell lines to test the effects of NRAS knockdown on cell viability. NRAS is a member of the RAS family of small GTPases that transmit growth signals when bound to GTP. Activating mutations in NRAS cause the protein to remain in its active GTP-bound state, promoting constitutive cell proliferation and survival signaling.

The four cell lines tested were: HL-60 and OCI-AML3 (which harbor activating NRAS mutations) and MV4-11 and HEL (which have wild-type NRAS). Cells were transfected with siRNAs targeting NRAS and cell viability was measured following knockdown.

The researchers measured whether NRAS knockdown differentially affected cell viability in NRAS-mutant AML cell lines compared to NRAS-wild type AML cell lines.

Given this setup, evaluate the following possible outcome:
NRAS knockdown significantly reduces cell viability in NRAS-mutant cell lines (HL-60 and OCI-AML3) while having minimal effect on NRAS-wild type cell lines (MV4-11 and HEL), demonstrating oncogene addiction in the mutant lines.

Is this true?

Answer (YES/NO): YES